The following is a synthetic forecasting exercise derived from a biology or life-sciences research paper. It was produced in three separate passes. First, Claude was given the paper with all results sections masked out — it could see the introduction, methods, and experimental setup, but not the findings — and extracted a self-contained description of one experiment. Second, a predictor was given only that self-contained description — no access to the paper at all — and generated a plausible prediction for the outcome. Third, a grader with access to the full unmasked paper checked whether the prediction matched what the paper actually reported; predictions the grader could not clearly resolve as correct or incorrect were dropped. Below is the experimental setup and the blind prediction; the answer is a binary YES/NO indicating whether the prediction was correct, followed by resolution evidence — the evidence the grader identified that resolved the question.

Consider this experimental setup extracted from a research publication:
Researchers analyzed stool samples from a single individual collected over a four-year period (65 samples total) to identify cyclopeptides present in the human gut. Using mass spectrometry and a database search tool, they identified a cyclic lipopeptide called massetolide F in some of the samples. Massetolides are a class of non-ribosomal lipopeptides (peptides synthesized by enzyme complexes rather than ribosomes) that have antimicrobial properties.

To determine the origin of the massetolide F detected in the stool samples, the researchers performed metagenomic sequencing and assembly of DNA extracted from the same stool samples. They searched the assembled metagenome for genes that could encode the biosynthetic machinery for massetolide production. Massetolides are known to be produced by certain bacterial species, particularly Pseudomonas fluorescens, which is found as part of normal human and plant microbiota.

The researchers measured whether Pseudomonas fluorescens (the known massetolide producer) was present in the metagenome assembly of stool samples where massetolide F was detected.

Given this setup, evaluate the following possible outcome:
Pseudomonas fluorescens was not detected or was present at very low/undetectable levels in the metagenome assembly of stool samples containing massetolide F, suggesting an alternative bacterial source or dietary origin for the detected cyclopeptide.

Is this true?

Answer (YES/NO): NO